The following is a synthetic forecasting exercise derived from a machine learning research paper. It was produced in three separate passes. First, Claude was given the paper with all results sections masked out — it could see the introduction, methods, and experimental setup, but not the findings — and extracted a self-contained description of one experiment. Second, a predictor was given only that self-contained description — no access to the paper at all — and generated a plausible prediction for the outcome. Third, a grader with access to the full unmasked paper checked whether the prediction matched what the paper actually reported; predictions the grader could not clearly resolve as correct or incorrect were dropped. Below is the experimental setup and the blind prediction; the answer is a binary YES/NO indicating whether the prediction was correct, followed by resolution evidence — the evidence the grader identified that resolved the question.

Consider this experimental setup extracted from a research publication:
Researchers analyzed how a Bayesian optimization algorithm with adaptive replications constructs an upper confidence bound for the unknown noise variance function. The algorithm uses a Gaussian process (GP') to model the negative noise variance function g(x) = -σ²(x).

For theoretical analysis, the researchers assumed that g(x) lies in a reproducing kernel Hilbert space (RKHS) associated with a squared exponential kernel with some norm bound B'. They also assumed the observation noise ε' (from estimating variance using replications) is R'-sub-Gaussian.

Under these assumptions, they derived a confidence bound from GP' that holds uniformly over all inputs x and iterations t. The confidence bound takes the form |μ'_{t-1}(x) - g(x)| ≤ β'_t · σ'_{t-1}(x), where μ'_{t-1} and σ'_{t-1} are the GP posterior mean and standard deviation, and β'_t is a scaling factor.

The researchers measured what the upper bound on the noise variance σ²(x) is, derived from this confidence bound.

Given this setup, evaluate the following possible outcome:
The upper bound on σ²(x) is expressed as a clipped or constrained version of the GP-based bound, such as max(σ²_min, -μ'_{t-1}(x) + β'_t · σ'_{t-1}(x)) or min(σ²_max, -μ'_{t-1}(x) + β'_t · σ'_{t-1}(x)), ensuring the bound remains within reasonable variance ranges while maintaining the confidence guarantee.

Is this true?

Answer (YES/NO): NO